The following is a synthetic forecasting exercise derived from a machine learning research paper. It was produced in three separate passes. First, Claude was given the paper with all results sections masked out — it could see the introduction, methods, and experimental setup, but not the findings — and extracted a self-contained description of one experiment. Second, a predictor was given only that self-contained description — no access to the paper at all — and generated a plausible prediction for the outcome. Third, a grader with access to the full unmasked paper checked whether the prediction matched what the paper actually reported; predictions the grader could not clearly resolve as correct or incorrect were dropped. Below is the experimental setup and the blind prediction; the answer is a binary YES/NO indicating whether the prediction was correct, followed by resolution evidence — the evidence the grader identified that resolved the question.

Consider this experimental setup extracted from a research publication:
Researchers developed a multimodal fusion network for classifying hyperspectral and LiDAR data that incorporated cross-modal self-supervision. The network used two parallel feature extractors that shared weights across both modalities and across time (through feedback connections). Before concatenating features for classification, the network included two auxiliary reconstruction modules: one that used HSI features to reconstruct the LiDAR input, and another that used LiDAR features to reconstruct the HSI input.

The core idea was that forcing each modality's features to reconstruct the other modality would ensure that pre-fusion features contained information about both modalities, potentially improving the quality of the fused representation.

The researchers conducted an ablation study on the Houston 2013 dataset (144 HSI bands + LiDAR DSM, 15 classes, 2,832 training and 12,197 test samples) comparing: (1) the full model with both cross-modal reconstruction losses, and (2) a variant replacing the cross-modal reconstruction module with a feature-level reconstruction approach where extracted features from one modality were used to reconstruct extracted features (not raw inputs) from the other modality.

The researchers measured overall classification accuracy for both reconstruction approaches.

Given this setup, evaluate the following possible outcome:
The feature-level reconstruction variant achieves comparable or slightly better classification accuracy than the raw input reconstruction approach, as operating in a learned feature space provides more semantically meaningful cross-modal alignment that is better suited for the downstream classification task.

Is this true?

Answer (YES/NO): NO